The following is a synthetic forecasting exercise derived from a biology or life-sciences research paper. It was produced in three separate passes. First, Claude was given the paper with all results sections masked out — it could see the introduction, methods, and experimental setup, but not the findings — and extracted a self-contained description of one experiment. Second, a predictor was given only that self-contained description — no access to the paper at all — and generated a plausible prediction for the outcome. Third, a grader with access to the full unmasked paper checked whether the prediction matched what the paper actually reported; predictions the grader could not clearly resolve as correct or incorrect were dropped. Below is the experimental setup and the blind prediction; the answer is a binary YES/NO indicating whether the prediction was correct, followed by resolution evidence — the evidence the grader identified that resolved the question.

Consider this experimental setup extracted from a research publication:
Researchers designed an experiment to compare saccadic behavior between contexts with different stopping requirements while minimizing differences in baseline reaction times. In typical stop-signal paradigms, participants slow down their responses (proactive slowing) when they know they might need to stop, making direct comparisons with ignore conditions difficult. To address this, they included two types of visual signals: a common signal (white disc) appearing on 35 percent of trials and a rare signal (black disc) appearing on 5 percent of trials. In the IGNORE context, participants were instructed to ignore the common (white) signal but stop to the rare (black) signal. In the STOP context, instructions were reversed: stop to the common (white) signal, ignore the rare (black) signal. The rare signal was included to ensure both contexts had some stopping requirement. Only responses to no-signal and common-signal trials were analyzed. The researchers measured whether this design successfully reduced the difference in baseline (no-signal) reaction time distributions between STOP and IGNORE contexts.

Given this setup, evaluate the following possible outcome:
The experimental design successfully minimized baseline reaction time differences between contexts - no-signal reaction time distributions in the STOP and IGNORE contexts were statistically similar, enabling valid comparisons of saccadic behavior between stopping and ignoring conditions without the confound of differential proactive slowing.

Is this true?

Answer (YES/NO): NO